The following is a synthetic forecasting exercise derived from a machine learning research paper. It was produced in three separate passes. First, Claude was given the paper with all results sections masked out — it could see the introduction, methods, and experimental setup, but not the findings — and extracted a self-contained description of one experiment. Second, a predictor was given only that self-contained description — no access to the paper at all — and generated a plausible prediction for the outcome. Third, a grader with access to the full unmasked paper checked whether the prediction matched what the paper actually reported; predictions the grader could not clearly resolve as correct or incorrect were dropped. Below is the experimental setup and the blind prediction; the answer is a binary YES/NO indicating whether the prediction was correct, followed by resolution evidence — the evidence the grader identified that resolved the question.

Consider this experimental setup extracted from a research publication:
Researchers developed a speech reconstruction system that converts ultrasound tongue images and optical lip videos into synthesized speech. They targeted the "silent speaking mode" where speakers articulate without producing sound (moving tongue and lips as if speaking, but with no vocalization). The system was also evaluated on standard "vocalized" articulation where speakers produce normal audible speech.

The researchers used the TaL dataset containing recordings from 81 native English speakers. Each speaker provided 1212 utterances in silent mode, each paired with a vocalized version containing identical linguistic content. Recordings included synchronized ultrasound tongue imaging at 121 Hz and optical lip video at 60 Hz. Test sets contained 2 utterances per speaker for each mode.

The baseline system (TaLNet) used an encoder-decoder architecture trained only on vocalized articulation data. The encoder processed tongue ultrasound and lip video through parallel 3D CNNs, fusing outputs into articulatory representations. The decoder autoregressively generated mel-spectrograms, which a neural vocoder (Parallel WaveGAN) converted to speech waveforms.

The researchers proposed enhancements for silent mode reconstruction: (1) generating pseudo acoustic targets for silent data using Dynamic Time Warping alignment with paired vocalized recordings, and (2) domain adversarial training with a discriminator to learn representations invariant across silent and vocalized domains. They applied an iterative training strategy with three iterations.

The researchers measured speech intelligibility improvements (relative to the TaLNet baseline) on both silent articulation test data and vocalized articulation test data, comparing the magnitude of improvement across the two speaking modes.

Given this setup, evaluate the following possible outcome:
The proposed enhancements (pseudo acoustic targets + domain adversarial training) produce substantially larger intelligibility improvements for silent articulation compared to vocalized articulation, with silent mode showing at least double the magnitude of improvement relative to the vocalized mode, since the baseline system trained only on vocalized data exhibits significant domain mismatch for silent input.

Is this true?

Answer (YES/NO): NO